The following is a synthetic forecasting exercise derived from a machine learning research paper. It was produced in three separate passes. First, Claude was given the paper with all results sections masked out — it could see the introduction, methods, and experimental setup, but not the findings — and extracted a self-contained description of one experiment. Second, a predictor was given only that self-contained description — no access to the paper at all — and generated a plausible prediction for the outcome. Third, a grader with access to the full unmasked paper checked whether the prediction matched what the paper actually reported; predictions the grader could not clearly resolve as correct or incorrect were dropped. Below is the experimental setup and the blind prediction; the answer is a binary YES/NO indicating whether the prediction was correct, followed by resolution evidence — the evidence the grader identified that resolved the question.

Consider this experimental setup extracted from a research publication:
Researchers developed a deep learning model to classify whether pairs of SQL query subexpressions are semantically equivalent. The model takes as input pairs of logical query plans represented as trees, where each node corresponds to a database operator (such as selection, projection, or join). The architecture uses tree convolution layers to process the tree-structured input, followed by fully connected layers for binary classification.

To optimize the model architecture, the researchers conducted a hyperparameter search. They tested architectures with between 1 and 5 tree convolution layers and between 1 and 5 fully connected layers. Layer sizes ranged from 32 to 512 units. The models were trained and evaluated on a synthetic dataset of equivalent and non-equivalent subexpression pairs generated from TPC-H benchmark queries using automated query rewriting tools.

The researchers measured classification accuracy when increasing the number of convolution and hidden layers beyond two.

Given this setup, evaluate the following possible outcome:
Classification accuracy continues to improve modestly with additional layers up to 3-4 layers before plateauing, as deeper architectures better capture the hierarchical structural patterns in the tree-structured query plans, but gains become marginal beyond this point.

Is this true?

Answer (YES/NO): NO